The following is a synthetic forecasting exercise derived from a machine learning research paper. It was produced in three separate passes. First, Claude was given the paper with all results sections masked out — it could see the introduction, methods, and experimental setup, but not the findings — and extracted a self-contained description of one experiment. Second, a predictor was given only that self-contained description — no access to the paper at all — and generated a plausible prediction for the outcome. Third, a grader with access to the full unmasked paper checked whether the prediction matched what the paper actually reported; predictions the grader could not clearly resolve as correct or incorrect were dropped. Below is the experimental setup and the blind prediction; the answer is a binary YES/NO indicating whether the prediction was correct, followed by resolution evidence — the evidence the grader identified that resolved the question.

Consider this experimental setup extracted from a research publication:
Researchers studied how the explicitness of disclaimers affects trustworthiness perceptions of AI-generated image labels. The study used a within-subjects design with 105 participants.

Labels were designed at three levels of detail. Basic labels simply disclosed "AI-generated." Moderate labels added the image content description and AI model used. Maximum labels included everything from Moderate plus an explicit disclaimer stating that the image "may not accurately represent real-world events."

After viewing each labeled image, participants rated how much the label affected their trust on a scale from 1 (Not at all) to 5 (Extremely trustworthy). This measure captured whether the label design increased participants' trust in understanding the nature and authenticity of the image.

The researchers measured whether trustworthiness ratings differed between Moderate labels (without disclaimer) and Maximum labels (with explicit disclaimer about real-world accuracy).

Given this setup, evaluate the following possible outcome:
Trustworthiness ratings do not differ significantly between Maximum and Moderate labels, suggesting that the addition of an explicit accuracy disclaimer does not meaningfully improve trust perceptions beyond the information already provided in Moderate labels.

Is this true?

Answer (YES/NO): YES